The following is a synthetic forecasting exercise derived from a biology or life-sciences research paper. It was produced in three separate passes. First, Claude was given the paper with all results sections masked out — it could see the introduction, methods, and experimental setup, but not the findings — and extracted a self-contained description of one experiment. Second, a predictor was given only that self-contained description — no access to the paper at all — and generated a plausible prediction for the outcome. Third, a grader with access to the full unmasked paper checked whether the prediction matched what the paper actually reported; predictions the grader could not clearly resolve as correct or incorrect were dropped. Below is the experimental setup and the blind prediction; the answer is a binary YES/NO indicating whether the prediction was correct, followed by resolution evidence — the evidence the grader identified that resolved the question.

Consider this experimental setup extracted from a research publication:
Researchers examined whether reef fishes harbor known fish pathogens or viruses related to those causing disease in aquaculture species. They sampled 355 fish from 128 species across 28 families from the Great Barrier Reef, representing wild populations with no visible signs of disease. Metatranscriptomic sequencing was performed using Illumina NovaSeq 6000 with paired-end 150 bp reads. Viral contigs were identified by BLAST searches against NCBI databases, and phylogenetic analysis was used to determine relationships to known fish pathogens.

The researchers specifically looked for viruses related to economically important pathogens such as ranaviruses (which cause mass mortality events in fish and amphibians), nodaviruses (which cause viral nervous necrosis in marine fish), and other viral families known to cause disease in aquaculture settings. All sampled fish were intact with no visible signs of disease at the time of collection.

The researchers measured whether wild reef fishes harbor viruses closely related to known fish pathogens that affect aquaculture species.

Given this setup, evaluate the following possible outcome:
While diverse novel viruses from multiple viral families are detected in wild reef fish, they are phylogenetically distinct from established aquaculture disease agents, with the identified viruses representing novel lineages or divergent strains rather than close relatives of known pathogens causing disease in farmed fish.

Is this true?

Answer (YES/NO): NO